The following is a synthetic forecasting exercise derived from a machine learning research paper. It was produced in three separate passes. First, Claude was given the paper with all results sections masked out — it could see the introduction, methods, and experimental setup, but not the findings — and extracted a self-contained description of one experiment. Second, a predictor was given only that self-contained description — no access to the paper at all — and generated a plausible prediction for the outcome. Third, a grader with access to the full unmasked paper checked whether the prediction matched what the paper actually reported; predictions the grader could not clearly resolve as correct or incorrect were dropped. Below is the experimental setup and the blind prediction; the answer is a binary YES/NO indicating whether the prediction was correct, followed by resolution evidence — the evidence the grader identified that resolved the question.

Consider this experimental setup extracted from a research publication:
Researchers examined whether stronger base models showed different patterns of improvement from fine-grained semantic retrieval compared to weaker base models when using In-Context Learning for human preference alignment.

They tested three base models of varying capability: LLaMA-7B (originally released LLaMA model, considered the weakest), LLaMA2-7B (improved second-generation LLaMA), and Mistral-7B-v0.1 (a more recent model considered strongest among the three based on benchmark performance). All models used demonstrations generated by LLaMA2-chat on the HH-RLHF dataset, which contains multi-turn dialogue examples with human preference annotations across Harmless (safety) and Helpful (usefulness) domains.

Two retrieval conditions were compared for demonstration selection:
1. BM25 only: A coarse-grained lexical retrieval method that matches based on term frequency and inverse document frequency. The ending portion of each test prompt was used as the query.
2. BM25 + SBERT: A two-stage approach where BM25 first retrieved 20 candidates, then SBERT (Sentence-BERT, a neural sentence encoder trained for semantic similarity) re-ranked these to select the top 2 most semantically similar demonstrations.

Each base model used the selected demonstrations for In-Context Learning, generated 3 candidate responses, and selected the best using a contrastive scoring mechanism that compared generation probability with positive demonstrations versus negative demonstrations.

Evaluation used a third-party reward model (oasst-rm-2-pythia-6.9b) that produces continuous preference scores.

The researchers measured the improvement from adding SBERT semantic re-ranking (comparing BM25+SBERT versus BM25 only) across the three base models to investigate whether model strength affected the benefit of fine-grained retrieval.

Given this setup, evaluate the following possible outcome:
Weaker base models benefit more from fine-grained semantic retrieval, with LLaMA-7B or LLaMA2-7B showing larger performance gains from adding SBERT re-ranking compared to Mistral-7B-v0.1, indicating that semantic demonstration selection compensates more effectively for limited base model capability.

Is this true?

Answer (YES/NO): YES